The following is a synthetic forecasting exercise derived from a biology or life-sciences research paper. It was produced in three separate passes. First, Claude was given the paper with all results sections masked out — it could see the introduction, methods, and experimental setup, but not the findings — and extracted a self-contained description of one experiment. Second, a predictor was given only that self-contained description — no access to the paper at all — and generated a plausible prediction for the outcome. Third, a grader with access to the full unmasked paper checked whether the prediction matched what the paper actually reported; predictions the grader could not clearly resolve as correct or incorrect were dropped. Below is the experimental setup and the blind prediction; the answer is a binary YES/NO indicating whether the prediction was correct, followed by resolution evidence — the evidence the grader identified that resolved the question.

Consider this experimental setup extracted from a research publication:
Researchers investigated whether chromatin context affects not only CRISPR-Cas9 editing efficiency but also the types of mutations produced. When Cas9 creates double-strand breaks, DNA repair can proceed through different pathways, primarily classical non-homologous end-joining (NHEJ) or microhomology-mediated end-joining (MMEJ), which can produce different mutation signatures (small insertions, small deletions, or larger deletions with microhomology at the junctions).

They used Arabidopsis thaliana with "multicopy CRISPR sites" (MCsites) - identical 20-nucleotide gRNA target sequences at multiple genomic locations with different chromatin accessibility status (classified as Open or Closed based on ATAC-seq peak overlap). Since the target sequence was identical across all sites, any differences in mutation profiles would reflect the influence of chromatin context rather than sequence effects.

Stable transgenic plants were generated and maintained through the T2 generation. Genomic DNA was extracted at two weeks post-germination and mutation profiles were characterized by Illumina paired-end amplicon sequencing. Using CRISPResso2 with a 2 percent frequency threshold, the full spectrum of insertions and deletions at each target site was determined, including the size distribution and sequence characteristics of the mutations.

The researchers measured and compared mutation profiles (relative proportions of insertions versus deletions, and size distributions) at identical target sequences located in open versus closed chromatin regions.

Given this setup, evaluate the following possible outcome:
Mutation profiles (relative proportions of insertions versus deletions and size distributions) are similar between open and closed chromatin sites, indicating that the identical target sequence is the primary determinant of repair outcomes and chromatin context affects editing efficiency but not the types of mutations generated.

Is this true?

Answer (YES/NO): NO